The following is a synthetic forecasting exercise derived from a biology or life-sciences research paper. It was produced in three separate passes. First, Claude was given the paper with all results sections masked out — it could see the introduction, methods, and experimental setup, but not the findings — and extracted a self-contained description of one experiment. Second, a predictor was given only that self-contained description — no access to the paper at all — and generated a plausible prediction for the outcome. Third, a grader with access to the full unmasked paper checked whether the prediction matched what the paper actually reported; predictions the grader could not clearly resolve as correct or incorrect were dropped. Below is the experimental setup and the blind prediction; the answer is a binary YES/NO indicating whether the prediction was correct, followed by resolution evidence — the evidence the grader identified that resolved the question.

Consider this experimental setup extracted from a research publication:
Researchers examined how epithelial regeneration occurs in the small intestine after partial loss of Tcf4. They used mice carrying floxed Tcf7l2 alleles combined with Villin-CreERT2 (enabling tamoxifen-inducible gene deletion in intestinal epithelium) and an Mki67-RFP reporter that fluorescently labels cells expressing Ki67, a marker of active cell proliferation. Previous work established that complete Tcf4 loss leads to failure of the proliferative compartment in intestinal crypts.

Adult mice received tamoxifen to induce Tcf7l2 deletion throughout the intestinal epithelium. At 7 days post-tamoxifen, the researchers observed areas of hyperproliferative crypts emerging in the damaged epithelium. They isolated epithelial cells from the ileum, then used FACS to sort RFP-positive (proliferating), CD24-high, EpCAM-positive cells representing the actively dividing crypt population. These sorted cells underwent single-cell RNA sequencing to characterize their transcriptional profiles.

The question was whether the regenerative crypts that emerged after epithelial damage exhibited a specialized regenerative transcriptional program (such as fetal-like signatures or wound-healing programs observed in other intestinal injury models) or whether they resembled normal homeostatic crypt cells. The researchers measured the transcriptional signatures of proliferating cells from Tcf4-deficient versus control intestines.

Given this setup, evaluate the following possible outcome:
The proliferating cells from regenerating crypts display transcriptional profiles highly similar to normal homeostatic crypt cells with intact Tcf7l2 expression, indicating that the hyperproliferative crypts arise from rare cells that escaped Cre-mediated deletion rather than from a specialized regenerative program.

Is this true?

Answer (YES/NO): YES